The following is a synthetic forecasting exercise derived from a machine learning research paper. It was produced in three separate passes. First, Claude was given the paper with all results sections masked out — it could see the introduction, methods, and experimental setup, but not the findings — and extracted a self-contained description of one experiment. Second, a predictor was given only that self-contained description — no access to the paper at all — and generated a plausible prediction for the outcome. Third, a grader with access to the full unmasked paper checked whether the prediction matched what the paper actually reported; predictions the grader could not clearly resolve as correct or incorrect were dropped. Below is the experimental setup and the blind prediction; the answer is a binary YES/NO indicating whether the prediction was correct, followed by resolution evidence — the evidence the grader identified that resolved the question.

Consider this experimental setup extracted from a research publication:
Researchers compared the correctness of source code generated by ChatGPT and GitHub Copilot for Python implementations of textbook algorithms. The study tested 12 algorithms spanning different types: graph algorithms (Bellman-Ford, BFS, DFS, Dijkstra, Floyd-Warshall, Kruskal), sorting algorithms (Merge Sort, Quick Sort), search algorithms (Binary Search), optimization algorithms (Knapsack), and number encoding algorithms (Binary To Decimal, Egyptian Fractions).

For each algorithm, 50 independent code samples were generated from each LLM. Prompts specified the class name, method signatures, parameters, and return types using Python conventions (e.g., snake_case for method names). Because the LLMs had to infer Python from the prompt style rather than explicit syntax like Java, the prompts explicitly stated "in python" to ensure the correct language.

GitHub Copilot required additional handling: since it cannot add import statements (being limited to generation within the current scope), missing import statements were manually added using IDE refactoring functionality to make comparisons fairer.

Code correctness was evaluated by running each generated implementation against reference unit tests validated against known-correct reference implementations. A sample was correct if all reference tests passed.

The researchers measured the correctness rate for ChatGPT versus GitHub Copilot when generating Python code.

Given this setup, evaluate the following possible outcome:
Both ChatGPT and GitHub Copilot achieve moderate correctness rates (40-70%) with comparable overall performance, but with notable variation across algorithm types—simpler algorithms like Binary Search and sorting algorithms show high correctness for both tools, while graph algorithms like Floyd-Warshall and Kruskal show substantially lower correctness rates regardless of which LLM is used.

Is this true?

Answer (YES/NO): NO